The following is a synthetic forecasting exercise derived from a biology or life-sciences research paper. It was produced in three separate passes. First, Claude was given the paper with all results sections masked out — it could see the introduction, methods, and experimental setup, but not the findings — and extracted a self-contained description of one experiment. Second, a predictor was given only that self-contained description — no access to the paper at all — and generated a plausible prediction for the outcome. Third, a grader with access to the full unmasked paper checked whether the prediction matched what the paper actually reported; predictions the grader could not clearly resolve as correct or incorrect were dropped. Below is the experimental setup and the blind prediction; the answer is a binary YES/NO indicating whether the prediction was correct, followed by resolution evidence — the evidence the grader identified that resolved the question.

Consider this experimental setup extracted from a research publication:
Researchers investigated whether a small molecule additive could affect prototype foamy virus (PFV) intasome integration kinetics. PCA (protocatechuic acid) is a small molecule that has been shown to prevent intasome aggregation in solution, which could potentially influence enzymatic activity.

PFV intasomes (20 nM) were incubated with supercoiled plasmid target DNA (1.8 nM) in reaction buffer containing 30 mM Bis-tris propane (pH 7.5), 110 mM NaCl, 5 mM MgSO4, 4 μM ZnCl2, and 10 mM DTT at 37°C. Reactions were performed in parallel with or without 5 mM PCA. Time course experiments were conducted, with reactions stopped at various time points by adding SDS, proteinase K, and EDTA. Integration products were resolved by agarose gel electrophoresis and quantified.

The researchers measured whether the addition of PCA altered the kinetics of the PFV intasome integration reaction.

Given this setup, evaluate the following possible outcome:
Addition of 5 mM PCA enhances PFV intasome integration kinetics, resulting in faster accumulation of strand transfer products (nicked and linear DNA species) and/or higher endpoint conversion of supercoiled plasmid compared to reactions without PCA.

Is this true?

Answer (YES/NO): NO